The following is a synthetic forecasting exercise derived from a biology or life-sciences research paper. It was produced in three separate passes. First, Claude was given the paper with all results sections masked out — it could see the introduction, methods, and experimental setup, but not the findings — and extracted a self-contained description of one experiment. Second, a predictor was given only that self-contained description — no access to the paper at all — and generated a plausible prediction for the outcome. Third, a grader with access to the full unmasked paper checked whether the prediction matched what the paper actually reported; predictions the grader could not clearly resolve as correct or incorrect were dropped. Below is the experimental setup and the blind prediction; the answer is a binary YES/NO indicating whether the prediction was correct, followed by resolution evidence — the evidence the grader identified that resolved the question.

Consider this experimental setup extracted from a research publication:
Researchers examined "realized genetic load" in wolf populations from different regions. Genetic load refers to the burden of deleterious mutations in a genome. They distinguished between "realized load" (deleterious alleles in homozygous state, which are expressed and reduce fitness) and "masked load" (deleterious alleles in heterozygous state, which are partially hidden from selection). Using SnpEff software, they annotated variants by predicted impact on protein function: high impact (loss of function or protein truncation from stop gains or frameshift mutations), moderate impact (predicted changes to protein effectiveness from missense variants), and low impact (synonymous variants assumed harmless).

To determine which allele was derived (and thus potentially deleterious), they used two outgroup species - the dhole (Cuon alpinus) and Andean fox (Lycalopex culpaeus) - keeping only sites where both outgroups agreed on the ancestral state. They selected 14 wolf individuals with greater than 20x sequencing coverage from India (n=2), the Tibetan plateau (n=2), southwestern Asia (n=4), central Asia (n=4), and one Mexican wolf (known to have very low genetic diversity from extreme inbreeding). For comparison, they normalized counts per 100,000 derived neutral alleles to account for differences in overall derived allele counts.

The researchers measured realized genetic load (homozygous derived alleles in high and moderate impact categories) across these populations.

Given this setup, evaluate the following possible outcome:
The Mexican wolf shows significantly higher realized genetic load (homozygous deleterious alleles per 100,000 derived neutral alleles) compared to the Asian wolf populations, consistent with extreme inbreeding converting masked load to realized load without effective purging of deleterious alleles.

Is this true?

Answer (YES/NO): NO